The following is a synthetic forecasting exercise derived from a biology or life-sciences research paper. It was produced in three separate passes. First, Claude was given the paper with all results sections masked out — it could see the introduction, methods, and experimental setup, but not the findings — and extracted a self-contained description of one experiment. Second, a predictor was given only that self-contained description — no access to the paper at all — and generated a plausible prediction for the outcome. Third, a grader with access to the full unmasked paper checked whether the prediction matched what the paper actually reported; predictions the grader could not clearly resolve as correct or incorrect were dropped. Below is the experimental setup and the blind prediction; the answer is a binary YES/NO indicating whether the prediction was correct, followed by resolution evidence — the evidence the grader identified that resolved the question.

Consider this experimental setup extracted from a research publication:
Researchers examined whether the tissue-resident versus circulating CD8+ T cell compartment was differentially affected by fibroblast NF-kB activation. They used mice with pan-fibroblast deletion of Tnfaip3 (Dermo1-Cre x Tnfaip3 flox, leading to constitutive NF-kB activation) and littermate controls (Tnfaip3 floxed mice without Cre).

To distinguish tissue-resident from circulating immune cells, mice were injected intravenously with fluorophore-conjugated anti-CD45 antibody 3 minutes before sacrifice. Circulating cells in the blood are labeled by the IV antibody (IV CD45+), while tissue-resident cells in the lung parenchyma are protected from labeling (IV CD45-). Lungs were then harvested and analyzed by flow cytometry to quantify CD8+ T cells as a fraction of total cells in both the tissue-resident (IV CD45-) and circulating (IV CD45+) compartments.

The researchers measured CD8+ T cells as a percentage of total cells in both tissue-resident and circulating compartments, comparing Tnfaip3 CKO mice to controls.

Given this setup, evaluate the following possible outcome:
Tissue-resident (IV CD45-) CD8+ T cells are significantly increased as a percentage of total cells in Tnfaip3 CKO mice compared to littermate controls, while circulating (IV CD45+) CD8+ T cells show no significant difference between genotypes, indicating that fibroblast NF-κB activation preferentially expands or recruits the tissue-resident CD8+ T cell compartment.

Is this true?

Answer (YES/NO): YES